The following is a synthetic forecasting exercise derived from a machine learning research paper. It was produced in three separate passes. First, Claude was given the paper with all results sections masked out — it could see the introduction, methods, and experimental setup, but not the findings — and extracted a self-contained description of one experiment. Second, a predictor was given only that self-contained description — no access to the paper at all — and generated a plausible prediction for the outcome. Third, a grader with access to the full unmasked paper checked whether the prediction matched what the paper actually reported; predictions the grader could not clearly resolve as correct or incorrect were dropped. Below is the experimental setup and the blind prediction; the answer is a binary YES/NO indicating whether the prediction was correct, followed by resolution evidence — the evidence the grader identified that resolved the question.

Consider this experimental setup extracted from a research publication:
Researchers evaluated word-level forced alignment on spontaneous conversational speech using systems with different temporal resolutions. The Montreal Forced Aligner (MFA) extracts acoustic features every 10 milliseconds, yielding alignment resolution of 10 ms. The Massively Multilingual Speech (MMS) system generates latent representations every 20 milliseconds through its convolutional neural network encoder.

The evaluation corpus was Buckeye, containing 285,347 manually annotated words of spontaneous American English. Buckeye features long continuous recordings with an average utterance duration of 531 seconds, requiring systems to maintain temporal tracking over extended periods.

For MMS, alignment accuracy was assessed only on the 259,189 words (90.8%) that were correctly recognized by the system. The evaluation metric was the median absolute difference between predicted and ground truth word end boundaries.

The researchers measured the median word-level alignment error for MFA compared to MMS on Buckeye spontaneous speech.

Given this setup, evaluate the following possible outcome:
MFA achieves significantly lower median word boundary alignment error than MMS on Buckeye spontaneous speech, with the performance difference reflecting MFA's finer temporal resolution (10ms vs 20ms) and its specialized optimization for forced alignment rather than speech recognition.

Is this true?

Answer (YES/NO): YES